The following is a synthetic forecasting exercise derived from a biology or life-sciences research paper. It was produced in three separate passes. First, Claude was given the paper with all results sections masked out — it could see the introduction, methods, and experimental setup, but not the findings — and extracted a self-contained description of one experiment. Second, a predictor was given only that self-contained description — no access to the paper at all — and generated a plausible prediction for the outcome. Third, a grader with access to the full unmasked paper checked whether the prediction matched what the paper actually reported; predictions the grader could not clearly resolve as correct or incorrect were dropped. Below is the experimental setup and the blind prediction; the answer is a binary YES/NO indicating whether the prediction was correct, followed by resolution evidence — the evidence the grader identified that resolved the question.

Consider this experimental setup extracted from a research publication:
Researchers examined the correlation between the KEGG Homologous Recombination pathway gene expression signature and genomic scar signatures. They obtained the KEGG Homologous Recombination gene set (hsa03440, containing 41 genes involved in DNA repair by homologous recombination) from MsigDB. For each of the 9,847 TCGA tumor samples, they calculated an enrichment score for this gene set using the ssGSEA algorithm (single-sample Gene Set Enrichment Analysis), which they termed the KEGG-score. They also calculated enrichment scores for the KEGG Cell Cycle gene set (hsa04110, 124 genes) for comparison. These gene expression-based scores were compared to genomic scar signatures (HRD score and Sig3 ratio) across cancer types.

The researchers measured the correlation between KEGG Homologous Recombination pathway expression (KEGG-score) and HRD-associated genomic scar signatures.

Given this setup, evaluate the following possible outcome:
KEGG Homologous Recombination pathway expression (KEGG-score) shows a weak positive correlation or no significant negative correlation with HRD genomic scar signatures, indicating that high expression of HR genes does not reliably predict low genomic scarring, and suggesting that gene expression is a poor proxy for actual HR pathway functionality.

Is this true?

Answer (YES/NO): NO